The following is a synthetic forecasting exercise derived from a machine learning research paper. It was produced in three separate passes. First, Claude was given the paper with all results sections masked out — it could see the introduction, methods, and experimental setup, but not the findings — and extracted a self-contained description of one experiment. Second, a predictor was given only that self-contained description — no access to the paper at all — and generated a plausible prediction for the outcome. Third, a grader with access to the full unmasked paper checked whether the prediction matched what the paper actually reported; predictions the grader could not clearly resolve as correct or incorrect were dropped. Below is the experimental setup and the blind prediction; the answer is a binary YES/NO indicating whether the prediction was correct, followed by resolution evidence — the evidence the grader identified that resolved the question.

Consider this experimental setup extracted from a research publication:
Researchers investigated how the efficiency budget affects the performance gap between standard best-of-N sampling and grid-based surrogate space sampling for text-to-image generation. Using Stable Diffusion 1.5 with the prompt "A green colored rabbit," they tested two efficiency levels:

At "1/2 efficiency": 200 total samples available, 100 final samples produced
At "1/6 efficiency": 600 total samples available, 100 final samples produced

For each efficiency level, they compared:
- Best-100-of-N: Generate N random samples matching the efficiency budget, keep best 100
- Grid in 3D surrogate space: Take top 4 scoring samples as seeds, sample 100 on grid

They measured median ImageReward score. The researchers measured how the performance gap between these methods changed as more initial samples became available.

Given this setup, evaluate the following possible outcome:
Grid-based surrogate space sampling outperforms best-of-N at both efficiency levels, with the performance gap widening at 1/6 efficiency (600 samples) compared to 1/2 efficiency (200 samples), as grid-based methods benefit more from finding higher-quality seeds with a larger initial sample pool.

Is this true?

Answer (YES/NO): NO